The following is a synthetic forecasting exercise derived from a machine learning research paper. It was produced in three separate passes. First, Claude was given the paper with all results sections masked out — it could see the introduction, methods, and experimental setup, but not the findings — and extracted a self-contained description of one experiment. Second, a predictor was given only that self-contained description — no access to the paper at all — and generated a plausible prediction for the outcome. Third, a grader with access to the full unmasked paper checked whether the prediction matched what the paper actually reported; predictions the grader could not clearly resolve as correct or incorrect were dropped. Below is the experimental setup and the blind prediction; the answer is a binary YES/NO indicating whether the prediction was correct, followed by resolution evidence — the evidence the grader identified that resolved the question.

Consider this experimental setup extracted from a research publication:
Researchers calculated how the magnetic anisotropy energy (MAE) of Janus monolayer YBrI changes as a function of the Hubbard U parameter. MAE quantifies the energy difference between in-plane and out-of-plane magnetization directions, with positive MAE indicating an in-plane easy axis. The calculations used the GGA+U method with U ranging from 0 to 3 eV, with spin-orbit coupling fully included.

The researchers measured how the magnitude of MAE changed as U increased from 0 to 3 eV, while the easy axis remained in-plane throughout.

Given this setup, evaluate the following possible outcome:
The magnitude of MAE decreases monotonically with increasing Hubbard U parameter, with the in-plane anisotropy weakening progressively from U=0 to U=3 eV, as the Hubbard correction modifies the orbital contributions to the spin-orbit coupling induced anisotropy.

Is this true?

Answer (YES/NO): YES